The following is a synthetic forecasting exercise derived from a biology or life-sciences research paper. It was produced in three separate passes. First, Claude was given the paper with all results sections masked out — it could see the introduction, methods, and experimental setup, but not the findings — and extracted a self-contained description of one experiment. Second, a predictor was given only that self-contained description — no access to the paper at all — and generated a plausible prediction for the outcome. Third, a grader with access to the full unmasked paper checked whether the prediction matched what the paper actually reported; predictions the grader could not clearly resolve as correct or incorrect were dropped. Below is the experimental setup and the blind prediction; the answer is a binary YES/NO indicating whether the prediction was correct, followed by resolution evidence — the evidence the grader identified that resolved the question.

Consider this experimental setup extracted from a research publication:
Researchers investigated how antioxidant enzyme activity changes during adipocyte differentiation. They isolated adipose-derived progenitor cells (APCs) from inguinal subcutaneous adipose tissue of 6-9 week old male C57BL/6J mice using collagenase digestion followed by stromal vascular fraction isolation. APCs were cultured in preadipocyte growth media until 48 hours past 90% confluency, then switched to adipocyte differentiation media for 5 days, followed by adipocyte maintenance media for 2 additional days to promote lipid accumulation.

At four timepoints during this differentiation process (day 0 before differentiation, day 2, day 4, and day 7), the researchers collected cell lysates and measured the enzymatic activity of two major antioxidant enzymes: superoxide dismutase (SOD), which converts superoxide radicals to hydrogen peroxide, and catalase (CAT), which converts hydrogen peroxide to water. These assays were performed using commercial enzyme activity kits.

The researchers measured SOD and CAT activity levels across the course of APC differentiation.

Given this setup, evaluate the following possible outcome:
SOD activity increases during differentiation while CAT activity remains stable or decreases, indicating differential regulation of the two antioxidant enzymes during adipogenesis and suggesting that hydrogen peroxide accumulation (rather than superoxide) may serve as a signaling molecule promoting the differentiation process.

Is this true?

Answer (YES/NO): NO